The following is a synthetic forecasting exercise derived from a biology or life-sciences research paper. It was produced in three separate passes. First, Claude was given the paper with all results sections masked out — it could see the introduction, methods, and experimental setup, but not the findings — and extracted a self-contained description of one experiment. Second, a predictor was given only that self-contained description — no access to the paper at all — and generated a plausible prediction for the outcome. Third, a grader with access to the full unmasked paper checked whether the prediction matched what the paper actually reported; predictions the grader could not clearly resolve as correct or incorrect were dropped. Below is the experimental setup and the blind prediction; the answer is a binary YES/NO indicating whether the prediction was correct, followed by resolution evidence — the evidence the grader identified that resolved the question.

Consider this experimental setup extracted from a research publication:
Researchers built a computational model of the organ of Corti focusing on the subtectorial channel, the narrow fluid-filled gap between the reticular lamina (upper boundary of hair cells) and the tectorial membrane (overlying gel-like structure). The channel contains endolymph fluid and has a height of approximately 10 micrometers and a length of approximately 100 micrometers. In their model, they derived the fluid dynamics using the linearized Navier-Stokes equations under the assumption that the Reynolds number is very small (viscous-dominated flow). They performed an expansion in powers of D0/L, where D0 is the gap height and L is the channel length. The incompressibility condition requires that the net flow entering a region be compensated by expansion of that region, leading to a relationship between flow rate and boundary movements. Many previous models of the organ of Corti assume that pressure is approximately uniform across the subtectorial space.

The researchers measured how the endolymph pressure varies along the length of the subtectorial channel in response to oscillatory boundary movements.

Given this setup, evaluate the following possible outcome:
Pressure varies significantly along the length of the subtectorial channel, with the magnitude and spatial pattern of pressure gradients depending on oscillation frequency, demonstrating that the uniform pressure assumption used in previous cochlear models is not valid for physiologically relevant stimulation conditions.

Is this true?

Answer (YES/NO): YES